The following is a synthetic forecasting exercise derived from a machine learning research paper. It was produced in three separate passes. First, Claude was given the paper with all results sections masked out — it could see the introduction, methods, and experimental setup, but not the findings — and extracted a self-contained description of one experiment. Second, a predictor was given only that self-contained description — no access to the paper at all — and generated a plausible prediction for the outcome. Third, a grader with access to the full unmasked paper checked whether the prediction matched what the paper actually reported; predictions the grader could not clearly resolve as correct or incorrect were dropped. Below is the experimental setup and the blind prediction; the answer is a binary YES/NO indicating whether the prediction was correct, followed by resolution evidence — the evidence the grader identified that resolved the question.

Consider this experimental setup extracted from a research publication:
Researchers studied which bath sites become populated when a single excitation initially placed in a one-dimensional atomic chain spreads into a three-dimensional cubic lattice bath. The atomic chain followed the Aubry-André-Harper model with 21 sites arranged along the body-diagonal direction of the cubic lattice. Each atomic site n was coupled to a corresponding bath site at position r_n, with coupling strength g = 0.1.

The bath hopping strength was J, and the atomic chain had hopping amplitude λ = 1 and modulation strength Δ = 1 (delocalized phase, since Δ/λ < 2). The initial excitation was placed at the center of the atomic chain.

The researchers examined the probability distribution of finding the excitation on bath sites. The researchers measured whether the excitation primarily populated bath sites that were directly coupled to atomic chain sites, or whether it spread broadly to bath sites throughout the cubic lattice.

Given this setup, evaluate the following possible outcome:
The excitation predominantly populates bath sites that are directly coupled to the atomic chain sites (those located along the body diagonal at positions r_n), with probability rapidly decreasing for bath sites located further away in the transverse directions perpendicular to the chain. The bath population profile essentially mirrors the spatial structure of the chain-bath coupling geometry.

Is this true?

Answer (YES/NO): YES